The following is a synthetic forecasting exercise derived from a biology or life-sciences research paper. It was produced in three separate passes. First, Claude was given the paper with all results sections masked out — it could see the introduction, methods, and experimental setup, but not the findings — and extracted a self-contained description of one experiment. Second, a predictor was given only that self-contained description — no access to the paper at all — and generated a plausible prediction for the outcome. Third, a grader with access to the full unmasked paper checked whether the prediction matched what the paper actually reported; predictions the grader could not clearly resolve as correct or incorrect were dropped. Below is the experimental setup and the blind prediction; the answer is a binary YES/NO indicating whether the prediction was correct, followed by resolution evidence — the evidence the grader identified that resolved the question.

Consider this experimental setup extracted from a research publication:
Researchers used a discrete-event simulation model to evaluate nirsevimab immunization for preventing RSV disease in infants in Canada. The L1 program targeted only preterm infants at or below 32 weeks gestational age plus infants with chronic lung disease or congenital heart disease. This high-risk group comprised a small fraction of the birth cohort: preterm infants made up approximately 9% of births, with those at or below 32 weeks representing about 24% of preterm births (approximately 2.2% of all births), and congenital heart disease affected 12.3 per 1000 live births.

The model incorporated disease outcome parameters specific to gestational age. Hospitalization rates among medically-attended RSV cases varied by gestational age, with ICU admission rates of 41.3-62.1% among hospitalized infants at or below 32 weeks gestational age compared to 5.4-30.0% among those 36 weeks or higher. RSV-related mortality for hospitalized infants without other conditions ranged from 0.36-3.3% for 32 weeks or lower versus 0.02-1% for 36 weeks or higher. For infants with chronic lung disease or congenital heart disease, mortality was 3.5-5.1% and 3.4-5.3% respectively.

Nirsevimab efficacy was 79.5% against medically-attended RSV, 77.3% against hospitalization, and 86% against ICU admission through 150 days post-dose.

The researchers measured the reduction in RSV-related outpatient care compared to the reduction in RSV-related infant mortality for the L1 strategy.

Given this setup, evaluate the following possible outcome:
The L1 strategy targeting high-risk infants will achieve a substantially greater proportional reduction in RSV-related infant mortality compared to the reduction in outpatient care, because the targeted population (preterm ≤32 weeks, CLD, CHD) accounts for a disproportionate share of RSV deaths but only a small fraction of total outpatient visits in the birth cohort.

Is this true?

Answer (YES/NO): YES